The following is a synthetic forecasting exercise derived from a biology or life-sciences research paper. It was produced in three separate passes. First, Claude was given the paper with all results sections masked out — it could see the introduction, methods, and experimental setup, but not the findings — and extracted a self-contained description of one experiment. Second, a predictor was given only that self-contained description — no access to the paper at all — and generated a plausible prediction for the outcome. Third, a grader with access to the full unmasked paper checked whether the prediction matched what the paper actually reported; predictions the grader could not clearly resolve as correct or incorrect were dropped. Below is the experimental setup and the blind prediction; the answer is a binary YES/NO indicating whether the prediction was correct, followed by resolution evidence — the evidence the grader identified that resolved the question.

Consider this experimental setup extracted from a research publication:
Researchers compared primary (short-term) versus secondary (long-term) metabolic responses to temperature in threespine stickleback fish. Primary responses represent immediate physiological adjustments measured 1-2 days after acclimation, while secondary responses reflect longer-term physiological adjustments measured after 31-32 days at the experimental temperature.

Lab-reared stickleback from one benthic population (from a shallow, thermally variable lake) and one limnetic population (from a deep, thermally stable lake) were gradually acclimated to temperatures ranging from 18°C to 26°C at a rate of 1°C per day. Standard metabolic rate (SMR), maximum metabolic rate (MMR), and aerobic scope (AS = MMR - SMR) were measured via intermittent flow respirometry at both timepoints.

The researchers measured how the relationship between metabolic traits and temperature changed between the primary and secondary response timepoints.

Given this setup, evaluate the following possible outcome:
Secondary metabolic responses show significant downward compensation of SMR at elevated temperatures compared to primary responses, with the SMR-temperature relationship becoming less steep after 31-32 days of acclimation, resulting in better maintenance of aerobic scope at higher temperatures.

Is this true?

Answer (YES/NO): NO